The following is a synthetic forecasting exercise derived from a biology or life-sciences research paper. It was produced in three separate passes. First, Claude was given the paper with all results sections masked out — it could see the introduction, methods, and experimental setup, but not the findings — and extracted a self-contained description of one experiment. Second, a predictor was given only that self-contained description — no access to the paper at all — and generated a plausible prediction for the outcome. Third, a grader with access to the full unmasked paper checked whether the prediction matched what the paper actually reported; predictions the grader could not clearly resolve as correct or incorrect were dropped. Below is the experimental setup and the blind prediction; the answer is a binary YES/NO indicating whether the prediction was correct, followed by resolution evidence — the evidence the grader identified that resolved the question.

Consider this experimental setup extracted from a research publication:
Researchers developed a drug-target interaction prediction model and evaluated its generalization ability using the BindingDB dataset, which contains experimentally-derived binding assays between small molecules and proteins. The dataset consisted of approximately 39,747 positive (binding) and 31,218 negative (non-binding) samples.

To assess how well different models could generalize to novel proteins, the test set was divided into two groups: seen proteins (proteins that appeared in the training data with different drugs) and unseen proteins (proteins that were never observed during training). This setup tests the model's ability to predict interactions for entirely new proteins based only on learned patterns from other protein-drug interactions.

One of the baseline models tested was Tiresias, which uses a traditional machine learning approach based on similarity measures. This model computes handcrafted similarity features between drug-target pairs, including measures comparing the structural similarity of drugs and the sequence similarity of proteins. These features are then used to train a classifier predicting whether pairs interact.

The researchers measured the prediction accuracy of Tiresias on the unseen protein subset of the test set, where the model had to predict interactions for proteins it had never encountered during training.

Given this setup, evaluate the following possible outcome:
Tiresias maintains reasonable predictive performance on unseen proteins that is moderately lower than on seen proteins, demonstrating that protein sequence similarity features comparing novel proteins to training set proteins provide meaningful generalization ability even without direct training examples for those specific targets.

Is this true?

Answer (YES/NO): NO